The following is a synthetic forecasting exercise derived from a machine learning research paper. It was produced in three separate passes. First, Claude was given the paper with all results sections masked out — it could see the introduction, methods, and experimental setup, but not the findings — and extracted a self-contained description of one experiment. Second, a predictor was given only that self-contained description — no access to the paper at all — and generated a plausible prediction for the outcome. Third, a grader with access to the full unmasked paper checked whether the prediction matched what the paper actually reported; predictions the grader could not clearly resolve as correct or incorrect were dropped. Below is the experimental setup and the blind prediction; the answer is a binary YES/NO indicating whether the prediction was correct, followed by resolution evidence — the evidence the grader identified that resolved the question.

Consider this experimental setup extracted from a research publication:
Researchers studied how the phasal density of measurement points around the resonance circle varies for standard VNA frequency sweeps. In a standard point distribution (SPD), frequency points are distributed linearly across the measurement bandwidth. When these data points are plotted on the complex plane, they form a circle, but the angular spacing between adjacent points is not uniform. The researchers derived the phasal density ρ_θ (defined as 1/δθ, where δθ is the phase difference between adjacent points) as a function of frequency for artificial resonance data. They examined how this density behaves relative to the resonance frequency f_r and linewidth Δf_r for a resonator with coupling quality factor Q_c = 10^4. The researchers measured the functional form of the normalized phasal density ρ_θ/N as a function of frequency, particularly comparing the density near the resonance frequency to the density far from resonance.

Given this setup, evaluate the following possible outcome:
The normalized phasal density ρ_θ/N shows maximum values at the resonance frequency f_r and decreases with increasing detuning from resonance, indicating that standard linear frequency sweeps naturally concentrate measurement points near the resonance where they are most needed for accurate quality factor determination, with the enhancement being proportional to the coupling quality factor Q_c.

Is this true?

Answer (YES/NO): NO